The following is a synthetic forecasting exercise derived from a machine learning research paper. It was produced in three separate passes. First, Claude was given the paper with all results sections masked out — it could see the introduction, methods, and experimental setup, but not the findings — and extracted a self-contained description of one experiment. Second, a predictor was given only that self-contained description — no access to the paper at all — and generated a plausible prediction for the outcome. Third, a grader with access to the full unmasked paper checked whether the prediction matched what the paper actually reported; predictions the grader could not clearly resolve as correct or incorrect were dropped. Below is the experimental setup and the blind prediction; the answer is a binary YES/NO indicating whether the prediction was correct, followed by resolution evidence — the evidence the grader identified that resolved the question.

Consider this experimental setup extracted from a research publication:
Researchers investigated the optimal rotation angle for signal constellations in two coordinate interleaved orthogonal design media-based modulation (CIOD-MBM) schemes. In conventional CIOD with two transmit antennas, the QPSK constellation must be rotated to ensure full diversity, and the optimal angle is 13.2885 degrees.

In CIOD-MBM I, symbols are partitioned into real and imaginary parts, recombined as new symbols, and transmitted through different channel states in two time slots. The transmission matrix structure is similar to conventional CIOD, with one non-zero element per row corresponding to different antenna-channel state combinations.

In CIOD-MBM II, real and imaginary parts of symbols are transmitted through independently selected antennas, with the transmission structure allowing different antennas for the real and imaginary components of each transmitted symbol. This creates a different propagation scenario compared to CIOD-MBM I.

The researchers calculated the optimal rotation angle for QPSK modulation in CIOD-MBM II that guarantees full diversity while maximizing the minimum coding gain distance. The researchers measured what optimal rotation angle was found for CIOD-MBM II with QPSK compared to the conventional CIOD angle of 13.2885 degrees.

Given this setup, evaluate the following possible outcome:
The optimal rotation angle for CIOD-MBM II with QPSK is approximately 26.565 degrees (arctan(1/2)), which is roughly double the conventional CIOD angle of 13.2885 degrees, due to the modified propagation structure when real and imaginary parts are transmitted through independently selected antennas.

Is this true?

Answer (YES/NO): NO